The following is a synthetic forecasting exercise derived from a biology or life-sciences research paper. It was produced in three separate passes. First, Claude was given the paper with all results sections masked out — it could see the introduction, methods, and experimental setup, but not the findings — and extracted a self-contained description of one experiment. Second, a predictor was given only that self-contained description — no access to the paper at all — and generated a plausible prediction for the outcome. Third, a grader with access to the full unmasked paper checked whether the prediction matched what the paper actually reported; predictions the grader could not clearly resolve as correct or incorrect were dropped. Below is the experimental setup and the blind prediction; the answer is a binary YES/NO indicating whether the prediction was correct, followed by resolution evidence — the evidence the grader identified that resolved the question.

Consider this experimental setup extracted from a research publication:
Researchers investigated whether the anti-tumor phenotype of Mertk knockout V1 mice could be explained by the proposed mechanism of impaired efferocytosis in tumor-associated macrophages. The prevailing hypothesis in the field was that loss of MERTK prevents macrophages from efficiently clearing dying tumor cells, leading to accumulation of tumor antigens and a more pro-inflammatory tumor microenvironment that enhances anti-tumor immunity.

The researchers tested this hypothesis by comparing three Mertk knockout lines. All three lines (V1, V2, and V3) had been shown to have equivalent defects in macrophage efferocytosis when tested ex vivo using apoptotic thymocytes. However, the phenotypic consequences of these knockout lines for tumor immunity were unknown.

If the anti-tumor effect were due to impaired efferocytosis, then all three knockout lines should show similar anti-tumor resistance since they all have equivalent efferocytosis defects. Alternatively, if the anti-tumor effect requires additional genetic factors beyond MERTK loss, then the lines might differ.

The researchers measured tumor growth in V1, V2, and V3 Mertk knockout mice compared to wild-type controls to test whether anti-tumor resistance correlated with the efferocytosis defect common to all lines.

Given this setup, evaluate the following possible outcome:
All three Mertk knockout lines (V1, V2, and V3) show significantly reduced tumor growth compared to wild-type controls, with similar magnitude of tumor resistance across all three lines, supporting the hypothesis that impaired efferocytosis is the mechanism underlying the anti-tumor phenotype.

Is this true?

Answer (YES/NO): NO